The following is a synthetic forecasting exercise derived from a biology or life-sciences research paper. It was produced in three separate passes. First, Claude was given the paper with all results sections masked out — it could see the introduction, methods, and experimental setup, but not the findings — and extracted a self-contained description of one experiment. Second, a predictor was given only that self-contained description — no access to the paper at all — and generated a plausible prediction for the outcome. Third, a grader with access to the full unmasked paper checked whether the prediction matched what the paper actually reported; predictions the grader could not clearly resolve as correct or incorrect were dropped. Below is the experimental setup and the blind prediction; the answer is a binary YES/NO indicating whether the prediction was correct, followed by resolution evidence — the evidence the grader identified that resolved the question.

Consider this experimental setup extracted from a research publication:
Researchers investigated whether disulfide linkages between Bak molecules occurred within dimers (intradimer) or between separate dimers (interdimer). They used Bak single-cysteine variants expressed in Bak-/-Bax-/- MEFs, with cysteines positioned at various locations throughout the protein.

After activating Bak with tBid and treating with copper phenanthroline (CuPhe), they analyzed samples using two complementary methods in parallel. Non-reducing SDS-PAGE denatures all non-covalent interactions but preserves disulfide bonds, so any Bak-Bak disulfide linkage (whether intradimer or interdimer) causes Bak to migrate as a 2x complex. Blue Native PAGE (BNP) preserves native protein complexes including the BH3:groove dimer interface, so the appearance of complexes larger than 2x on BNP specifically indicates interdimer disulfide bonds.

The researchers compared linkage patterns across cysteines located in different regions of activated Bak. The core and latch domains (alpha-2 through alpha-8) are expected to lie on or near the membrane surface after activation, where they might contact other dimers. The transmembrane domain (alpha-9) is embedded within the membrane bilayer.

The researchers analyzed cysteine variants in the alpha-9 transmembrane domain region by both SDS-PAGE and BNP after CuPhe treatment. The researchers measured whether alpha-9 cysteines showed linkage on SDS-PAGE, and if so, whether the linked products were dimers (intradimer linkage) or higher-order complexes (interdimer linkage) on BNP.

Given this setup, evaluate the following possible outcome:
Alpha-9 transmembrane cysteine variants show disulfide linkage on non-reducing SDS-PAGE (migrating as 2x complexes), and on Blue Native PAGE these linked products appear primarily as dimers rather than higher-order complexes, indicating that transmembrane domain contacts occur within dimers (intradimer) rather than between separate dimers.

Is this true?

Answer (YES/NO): NO